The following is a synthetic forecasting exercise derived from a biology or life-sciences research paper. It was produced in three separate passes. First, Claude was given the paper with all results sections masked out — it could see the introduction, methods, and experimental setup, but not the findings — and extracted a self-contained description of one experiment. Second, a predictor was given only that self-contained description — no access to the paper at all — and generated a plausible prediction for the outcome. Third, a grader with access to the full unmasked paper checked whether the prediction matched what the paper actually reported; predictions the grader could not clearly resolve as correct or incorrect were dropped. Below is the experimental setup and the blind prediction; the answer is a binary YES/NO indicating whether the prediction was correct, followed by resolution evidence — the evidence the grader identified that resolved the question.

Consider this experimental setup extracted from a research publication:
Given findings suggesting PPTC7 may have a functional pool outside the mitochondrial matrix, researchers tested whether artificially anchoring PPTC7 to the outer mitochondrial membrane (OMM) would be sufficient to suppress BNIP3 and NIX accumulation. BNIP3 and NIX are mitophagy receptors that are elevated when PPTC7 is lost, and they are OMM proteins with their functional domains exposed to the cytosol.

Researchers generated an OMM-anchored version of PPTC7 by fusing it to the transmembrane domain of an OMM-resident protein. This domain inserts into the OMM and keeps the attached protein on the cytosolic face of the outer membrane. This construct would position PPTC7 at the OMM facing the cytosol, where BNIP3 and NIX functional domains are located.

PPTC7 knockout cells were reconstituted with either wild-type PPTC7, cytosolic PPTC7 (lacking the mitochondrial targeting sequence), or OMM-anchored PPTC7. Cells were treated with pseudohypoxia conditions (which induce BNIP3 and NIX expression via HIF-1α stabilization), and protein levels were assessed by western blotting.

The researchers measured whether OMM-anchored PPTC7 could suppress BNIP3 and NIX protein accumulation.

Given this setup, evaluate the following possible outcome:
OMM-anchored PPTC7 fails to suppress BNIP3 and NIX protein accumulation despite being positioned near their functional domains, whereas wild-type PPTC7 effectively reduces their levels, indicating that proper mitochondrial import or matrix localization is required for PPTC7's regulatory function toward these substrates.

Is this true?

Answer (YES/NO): NO